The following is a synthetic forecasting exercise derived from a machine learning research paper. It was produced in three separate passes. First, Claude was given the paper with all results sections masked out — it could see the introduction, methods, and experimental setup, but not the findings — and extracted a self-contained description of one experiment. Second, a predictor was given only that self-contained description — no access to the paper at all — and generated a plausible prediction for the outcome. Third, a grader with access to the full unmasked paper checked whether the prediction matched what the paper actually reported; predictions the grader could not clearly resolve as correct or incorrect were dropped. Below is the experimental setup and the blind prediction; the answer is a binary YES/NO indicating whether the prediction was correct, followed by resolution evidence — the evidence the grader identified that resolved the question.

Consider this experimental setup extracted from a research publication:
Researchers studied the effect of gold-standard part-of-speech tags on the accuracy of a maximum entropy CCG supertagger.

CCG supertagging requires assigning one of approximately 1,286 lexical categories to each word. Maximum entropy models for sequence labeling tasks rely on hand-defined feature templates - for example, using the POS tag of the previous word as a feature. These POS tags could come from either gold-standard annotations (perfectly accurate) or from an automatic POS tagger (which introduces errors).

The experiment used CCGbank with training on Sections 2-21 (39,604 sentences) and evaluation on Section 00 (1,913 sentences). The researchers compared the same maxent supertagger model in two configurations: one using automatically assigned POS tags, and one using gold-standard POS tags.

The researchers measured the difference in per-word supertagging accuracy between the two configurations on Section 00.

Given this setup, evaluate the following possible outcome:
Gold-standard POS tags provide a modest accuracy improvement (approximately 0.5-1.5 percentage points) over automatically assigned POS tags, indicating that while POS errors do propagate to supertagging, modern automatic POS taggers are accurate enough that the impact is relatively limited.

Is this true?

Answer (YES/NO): NO